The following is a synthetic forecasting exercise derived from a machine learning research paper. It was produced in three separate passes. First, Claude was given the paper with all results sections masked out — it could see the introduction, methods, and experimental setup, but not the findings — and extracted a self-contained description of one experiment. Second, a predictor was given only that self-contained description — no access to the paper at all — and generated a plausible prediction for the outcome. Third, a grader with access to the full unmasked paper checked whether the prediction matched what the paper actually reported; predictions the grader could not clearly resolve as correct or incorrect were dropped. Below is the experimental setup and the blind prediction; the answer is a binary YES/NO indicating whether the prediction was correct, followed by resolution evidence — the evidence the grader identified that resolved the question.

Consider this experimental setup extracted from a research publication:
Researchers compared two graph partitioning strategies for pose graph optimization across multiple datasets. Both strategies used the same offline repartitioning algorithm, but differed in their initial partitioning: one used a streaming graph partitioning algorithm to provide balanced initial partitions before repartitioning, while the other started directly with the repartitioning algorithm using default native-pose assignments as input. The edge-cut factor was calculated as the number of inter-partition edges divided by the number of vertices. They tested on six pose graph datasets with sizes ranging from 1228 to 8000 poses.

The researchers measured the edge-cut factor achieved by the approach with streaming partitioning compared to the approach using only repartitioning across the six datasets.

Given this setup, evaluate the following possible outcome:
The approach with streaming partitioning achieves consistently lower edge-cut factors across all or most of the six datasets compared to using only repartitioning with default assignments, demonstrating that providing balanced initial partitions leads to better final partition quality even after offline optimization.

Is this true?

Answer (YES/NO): YES